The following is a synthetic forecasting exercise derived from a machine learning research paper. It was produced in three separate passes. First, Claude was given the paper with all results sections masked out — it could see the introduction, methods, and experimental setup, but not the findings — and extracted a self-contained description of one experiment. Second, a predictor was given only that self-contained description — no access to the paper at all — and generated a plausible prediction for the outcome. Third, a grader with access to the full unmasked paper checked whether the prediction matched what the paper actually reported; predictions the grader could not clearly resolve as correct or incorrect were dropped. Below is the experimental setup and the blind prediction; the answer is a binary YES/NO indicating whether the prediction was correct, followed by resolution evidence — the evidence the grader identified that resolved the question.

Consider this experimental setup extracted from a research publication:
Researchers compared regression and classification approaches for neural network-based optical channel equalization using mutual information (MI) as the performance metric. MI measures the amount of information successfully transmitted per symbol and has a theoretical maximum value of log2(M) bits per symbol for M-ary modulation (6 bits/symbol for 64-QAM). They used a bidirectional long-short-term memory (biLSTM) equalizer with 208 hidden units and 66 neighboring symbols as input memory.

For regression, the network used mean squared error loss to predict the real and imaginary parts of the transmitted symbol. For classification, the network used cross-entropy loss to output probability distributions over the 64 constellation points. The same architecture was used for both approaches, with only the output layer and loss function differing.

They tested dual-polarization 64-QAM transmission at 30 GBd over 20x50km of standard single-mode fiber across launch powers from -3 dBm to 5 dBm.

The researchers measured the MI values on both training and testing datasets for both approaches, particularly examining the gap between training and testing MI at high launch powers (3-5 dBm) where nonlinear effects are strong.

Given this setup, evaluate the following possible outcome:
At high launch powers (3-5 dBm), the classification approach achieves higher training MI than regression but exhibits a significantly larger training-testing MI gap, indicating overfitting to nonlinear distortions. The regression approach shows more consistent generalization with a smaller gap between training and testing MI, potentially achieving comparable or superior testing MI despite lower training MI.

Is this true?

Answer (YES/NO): YES